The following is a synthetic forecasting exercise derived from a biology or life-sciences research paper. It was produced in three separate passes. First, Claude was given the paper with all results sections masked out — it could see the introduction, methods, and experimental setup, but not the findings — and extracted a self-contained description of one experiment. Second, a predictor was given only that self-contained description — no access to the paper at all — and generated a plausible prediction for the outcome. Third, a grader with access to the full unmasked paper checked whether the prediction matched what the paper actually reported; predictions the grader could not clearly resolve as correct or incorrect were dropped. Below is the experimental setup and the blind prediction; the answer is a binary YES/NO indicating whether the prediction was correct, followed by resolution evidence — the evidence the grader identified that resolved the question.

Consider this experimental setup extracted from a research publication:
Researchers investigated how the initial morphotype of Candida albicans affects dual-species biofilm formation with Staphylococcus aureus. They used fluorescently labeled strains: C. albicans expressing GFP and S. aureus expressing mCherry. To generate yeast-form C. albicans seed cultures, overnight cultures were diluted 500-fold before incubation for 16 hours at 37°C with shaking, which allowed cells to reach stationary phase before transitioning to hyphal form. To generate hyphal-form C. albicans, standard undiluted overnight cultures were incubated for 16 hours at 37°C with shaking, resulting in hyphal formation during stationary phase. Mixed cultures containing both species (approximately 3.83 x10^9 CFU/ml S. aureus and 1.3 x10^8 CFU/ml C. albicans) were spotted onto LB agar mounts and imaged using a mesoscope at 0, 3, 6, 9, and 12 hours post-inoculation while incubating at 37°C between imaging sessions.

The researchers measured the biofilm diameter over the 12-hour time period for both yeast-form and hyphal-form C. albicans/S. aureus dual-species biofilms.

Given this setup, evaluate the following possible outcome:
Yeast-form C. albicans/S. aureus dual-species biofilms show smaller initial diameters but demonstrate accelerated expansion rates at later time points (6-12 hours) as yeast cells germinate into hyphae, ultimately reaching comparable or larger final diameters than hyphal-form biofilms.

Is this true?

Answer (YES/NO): NO